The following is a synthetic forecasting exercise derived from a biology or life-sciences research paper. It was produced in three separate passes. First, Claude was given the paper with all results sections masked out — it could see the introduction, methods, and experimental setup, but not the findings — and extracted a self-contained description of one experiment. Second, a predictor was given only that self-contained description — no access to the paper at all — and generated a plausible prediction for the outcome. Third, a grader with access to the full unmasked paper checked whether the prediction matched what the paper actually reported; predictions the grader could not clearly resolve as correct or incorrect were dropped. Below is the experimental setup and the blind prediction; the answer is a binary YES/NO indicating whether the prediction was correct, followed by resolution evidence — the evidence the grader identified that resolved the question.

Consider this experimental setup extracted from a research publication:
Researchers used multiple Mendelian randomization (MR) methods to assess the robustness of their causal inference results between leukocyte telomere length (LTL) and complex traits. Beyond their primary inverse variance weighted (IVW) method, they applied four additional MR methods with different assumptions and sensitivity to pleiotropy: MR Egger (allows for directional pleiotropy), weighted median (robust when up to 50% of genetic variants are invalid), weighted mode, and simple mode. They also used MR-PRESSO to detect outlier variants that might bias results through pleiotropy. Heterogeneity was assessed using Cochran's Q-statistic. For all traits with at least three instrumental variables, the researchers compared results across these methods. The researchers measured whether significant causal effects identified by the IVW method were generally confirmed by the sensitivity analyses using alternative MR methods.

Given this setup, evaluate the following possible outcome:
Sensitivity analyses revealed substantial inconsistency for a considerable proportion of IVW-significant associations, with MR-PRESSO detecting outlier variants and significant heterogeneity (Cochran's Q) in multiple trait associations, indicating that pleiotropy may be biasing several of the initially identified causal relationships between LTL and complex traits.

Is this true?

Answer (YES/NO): NO